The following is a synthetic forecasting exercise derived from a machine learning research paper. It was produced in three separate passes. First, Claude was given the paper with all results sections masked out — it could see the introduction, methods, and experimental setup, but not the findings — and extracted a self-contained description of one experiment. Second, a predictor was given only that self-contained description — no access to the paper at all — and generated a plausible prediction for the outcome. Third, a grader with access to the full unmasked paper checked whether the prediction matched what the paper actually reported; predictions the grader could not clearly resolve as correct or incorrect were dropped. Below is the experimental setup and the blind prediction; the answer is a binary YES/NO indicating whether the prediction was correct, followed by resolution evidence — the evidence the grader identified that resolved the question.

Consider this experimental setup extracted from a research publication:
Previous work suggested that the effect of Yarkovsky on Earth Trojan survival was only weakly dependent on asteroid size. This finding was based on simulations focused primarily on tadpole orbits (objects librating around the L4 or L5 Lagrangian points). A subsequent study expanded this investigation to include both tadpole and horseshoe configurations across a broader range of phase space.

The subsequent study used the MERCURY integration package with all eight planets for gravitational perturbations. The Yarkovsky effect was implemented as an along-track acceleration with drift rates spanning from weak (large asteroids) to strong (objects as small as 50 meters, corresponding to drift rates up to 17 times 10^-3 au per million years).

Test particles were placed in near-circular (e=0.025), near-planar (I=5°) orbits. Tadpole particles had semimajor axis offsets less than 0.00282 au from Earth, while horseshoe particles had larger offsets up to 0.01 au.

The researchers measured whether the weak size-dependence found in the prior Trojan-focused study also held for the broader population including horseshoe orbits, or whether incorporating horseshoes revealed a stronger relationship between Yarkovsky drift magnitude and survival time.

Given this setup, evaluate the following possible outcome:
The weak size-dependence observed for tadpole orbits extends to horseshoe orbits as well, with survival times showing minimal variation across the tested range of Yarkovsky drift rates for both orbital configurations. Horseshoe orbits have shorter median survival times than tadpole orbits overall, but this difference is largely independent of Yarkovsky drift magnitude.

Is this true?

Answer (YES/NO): NO